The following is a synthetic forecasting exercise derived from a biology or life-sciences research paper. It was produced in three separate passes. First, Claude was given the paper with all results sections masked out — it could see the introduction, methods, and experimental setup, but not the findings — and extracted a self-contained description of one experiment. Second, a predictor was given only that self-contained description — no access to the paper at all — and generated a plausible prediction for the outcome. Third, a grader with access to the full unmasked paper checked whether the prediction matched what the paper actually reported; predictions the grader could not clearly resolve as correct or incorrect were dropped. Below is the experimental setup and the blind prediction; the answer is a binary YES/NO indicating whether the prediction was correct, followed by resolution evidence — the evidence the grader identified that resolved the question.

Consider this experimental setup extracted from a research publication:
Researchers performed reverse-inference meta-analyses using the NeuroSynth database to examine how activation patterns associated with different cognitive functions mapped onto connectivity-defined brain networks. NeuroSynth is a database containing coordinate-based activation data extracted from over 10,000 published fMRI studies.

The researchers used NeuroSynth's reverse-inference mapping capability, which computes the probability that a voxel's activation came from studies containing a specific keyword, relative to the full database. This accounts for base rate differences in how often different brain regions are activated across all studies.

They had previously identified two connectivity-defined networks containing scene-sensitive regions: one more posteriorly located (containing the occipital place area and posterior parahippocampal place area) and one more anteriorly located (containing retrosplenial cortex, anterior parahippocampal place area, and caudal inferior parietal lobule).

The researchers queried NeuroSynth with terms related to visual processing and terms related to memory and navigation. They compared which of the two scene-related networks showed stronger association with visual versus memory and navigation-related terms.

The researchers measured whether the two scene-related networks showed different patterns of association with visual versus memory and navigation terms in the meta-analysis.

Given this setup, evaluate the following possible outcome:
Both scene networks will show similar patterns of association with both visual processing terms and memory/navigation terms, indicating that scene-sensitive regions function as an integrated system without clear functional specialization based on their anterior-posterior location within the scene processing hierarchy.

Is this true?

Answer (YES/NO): NO